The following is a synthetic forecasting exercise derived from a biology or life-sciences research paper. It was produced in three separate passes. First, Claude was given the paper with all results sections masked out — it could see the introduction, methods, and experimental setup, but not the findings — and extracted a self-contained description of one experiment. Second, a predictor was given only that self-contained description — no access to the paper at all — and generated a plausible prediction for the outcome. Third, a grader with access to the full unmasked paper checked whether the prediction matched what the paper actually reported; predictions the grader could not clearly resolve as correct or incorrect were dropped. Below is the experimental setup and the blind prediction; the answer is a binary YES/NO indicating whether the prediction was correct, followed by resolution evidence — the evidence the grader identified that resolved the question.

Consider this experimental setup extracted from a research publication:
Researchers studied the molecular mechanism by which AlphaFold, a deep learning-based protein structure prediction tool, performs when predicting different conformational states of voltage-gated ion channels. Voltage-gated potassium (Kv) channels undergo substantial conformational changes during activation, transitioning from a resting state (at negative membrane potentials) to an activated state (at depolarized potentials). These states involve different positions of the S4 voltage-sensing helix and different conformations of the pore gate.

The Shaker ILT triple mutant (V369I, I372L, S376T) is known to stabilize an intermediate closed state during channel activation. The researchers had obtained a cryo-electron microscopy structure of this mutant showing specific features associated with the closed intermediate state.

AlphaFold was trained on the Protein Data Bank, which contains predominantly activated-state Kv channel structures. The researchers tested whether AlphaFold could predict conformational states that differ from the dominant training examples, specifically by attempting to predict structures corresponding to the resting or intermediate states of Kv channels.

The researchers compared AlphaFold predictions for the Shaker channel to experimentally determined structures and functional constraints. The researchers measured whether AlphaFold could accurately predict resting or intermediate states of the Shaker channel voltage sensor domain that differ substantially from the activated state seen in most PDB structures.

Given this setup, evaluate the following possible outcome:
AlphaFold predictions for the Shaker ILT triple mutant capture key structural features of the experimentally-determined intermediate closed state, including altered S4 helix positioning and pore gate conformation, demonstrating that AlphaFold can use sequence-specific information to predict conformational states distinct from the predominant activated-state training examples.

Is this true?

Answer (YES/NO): NO